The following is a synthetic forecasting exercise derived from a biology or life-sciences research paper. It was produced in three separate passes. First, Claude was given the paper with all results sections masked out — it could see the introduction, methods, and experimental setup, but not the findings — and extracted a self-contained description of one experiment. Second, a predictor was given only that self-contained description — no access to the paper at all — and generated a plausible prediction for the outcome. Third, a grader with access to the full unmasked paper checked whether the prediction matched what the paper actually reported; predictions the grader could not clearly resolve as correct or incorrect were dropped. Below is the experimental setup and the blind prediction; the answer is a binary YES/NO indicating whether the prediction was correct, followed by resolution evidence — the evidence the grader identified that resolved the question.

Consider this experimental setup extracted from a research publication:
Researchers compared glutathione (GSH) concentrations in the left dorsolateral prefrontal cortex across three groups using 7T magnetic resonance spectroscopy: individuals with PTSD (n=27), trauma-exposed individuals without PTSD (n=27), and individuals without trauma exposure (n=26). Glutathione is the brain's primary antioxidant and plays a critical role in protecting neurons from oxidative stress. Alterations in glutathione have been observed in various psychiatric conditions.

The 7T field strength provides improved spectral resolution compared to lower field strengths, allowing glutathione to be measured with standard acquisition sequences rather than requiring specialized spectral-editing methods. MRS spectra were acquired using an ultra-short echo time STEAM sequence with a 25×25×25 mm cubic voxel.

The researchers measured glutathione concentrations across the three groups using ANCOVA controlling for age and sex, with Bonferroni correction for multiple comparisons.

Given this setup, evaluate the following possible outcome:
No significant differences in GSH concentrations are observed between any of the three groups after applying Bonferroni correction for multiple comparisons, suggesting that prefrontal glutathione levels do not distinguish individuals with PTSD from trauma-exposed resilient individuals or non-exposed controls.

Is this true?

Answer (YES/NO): YES